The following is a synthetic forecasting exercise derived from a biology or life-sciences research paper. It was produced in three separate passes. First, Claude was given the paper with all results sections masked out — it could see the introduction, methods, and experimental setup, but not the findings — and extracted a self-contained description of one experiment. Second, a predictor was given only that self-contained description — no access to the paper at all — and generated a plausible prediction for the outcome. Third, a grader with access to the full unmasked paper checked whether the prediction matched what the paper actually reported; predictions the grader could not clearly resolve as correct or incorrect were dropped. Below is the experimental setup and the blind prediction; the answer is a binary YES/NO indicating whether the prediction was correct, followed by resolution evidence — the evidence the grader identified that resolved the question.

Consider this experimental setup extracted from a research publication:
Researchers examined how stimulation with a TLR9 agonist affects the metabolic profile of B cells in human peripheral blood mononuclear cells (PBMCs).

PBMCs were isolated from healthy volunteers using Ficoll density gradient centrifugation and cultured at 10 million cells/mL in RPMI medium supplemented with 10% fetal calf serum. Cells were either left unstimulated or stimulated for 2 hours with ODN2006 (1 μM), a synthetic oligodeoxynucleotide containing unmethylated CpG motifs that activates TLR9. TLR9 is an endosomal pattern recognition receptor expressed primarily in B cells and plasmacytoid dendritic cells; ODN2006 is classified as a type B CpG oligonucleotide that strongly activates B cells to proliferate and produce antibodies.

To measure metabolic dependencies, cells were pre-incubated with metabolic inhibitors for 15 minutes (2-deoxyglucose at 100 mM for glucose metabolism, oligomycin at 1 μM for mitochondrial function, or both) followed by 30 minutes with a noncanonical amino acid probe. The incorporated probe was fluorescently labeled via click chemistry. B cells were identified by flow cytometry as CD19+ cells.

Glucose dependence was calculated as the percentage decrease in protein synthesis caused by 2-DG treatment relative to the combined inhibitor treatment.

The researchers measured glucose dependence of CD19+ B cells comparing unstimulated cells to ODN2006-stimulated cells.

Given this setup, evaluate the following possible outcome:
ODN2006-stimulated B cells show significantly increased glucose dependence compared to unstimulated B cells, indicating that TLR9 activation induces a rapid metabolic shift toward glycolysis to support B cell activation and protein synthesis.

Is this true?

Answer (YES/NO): NO